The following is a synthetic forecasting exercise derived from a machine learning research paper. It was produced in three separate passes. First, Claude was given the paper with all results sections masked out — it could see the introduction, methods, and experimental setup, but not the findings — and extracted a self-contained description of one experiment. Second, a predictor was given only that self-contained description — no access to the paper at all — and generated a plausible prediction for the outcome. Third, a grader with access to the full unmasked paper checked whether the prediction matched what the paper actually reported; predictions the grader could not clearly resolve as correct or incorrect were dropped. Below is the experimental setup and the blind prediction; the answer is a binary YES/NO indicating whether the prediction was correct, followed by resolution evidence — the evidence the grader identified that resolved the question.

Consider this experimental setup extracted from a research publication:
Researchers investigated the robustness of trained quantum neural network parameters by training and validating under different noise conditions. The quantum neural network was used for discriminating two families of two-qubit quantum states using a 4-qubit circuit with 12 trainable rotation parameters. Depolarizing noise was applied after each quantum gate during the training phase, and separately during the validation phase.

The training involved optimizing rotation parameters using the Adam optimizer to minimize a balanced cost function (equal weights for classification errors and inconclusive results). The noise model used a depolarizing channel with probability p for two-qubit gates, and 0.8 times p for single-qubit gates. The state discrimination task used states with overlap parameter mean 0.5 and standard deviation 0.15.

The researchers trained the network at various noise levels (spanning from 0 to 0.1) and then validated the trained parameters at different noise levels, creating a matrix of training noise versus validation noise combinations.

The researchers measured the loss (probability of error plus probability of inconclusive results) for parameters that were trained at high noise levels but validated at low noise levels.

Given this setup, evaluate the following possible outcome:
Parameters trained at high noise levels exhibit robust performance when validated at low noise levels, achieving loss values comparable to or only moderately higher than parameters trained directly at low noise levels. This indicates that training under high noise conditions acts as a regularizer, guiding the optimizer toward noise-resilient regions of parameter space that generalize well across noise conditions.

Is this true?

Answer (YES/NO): YES